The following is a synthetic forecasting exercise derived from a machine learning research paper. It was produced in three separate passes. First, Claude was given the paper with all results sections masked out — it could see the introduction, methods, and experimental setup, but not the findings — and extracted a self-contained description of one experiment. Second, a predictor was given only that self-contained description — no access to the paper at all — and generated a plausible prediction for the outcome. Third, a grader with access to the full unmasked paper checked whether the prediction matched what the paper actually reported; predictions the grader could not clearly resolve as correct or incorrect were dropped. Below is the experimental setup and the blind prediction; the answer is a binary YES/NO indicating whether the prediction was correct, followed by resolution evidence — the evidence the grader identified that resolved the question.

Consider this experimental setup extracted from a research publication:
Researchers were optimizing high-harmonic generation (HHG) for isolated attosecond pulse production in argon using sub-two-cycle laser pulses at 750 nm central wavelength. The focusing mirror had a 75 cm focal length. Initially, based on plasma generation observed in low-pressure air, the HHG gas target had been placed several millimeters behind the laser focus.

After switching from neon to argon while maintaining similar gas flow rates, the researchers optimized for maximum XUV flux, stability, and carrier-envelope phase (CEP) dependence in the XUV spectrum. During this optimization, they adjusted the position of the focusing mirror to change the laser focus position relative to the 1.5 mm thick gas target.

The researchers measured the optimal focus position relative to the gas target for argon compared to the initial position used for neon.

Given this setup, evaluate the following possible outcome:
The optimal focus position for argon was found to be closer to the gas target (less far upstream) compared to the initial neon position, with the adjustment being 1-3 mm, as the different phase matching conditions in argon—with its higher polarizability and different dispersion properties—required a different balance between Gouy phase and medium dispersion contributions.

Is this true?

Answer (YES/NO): NO